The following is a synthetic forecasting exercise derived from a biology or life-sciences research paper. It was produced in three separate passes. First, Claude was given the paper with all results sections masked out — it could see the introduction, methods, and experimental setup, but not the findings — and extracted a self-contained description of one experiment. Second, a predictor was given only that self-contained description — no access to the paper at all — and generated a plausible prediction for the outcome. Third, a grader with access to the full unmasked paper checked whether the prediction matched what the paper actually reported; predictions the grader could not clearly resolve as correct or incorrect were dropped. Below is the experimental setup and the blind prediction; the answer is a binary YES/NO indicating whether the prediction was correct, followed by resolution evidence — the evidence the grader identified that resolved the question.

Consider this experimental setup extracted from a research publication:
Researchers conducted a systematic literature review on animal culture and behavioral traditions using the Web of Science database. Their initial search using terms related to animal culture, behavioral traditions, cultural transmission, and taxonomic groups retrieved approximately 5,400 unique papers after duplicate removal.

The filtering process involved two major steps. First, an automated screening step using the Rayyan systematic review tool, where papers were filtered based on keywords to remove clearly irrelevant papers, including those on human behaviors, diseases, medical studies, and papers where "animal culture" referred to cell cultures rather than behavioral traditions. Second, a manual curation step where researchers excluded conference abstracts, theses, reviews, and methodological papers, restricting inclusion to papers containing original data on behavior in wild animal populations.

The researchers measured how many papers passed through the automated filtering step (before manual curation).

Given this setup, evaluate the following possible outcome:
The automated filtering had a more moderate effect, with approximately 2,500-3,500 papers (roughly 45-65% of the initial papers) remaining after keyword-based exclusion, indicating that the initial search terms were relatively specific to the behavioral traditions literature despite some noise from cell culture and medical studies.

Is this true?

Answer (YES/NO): NO